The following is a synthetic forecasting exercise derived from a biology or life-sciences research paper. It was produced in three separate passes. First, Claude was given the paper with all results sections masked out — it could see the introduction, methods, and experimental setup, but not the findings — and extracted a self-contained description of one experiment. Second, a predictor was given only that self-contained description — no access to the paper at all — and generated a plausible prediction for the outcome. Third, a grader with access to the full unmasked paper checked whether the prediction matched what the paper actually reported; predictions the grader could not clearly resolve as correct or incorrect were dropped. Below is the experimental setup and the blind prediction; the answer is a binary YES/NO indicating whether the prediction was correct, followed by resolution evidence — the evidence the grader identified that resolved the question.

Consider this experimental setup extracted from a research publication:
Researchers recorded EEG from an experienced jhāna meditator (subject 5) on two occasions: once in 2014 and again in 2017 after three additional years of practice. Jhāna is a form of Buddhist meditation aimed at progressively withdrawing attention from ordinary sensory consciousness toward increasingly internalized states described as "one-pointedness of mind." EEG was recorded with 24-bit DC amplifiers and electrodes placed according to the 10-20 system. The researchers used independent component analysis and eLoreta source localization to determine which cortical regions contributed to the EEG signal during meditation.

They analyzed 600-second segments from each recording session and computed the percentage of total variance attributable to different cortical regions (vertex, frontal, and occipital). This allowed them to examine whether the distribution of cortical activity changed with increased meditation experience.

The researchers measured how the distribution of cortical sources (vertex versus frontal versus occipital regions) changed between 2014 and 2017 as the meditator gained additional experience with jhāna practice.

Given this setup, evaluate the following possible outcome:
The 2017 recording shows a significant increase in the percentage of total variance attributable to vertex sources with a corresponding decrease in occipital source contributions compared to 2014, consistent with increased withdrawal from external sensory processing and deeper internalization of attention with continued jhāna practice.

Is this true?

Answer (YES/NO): YES